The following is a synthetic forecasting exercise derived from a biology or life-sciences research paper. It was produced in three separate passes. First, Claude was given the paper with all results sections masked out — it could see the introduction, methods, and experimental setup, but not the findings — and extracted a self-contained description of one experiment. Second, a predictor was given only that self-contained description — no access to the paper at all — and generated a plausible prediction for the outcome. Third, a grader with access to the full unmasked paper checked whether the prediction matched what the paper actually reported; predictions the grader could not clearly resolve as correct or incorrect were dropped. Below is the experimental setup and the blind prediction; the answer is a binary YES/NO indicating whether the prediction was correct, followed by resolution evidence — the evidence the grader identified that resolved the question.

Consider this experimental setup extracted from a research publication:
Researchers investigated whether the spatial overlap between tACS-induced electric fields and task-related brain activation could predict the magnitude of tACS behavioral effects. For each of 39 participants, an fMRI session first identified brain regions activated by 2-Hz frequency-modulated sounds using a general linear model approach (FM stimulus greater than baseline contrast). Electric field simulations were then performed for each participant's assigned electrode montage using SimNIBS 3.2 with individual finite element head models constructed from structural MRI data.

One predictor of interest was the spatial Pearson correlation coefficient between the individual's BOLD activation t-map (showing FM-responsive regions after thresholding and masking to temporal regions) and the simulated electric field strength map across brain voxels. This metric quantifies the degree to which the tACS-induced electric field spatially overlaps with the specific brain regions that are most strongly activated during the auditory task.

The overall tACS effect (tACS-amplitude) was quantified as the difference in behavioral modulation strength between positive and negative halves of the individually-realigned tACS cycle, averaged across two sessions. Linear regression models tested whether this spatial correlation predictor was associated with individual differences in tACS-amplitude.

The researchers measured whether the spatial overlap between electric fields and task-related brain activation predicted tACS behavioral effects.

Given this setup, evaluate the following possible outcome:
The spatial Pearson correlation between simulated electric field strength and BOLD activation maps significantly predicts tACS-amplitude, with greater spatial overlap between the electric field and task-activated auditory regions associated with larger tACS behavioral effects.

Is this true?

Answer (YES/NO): NO